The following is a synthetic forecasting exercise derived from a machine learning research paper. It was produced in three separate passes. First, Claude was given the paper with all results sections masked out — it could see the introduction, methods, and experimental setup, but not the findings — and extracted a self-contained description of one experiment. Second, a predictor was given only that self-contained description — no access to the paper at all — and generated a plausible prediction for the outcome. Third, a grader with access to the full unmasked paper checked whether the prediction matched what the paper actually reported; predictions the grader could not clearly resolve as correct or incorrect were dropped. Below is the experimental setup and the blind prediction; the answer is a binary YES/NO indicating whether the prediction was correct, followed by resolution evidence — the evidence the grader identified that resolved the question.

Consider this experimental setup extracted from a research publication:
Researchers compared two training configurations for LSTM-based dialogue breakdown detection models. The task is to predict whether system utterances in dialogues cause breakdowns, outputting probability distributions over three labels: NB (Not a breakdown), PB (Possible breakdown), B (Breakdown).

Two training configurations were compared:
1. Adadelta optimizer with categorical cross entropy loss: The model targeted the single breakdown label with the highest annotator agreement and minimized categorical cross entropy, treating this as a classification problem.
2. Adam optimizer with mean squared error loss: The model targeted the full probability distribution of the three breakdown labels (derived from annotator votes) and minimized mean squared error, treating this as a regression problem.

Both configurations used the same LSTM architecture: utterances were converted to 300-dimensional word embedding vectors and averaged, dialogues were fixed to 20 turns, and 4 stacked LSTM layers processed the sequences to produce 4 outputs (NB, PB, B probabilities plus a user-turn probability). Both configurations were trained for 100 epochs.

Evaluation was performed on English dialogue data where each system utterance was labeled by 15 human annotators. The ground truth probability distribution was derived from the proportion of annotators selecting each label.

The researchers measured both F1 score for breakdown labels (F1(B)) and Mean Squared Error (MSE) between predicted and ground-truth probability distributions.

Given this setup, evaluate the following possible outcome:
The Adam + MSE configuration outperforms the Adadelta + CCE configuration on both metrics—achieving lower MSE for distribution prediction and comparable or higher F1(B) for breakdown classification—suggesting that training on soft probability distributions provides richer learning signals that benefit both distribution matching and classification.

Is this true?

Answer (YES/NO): NO